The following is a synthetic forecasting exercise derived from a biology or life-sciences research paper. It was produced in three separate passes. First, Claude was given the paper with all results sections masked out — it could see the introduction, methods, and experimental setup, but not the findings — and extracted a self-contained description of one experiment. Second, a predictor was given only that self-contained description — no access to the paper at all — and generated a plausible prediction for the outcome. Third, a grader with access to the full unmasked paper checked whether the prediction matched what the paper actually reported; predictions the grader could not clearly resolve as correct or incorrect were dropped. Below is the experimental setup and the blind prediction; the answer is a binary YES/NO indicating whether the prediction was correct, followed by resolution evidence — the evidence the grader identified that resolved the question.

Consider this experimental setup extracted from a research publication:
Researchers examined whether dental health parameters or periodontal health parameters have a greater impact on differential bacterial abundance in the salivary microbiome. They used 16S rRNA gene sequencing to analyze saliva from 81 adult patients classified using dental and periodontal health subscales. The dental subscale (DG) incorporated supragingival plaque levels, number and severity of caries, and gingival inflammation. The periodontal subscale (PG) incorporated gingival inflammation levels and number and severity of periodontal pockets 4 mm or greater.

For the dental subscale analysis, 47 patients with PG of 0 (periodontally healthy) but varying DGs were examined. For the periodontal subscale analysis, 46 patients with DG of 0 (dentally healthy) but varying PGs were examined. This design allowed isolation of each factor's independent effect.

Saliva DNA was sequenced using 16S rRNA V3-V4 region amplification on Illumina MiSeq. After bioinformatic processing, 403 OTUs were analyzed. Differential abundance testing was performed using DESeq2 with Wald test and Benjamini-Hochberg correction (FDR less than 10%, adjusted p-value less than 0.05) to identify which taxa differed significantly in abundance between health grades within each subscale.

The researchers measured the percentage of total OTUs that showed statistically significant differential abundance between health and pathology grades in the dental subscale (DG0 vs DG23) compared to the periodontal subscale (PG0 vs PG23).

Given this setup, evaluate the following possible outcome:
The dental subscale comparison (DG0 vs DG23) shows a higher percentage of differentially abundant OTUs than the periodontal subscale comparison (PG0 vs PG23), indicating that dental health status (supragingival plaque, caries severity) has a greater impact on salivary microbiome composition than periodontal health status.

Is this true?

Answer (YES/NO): YES